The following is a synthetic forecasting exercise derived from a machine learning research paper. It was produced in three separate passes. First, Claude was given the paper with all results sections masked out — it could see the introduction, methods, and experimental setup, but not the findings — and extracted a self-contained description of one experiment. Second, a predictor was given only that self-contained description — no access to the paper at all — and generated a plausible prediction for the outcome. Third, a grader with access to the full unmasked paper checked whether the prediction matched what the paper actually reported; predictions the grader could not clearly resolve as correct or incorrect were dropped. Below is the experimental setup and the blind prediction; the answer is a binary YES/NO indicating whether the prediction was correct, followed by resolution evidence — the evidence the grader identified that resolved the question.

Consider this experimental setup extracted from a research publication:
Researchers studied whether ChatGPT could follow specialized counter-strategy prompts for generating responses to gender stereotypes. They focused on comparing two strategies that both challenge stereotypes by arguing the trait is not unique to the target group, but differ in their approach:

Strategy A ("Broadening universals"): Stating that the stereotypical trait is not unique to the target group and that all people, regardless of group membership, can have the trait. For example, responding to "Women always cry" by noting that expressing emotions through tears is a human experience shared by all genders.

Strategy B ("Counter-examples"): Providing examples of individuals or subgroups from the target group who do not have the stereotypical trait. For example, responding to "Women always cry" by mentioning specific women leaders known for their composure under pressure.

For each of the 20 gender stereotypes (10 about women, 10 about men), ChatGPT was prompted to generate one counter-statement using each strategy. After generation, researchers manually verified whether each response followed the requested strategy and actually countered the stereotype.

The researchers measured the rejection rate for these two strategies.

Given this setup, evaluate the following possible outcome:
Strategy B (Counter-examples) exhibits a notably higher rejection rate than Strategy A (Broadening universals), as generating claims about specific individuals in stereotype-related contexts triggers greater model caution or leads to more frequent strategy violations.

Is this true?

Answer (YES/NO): NO